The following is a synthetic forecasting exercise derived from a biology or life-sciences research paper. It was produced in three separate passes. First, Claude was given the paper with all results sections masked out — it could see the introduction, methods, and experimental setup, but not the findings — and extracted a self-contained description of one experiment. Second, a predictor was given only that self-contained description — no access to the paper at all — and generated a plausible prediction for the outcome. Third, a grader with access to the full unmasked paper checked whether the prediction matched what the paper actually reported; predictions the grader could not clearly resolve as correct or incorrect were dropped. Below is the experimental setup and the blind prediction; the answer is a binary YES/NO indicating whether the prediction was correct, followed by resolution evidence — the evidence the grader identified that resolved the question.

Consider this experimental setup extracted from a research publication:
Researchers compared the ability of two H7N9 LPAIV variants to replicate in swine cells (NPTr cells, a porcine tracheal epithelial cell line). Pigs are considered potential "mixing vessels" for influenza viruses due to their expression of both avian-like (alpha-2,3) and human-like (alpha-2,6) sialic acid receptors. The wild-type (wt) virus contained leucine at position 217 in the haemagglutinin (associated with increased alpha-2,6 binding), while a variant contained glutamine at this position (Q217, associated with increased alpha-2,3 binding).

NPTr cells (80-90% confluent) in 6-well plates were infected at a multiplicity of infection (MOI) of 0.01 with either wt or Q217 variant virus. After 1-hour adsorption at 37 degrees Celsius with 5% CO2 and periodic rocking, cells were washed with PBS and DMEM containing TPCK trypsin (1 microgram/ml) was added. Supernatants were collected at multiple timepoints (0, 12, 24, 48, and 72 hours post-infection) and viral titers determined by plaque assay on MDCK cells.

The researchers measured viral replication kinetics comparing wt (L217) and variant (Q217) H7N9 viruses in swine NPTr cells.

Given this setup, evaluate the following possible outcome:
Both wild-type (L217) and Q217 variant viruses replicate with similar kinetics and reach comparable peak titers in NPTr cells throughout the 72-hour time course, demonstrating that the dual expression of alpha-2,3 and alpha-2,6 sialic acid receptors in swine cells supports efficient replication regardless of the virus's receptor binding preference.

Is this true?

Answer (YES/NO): YES